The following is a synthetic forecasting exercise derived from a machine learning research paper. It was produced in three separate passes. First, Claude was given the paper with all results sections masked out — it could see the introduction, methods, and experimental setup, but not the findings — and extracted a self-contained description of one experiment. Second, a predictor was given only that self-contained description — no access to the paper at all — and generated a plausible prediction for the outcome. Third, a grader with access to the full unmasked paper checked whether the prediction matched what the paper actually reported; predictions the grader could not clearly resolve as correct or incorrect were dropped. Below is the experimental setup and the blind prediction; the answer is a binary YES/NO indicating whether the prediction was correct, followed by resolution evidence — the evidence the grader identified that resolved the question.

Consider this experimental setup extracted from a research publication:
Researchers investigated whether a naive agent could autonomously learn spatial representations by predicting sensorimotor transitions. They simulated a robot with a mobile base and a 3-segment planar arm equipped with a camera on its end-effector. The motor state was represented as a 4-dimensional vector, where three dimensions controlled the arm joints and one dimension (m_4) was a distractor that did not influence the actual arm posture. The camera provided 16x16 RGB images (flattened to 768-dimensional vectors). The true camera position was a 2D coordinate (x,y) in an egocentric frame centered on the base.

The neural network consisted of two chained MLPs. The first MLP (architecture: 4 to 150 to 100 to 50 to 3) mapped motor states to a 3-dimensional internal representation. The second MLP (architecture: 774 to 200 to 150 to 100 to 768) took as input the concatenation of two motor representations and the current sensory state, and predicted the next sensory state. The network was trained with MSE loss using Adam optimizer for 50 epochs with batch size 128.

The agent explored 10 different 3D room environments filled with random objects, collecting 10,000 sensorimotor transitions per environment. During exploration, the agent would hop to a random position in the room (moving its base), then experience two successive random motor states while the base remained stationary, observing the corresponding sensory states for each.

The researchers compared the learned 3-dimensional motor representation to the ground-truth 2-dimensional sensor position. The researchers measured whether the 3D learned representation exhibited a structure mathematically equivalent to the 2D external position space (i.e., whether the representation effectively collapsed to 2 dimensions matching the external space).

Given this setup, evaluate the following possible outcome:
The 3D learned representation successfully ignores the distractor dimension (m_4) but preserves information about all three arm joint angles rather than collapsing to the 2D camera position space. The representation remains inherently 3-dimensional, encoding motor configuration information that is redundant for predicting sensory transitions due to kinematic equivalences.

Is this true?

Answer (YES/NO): NO